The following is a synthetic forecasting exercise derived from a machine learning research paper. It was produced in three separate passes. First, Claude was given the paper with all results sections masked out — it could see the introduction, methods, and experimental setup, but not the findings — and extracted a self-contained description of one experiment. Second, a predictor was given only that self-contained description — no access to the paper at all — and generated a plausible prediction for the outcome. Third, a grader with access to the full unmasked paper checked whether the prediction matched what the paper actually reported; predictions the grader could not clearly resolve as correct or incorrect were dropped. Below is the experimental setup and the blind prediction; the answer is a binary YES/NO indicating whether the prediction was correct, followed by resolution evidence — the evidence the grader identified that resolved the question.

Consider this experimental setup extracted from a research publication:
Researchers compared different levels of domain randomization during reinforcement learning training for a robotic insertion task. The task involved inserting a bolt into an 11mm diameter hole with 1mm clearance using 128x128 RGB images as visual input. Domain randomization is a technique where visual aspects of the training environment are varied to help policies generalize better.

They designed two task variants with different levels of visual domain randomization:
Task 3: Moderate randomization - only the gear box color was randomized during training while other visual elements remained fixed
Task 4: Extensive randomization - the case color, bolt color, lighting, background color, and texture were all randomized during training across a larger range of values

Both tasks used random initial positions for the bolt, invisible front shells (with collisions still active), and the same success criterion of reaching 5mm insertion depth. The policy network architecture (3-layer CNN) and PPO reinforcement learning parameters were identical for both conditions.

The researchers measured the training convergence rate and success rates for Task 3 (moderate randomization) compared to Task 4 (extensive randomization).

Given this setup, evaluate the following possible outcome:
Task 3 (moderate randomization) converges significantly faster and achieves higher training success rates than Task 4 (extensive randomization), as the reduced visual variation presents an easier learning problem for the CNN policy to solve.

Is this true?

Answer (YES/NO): NO